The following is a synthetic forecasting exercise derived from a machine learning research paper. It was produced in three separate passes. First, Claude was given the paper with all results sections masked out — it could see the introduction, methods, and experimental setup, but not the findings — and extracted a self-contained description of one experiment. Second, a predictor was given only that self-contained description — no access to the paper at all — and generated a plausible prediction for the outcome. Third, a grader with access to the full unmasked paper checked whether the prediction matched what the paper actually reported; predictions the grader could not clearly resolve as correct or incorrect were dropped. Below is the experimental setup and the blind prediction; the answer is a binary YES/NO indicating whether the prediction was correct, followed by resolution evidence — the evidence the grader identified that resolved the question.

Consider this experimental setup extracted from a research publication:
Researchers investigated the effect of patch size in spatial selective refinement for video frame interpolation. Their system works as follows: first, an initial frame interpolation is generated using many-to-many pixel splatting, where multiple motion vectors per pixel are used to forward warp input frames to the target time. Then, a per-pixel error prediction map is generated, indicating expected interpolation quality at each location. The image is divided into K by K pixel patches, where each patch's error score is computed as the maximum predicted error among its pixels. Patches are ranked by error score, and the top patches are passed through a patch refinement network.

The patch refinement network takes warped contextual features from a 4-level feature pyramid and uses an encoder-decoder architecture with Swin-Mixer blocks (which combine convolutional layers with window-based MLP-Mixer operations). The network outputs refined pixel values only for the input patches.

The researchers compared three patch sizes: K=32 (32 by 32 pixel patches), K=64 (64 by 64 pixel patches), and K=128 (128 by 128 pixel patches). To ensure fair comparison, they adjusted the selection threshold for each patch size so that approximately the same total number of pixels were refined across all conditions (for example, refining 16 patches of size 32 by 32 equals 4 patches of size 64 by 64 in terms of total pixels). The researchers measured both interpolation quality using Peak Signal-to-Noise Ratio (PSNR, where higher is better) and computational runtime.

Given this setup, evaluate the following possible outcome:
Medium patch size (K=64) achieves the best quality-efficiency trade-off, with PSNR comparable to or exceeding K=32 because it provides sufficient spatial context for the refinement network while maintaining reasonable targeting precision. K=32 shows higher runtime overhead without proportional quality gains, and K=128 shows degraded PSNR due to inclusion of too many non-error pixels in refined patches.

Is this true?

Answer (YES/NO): NO